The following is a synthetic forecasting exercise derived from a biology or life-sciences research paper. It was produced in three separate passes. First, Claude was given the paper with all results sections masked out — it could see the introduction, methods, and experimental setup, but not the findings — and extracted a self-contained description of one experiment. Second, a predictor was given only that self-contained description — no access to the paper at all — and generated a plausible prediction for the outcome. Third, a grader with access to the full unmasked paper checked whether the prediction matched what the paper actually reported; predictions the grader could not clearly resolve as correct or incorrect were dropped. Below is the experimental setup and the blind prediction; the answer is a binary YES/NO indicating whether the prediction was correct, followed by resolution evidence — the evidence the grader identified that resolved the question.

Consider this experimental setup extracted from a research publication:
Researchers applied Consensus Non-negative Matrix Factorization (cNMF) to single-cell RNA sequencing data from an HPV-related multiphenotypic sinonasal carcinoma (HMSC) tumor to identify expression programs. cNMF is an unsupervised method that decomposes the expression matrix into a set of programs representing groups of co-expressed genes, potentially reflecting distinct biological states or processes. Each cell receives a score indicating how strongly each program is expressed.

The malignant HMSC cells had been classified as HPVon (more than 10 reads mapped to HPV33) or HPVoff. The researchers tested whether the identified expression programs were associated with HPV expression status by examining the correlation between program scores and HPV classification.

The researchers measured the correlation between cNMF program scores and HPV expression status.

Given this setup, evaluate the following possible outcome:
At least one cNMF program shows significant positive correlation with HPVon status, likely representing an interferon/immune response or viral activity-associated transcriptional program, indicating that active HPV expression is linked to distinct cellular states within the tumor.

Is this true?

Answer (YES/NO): NO